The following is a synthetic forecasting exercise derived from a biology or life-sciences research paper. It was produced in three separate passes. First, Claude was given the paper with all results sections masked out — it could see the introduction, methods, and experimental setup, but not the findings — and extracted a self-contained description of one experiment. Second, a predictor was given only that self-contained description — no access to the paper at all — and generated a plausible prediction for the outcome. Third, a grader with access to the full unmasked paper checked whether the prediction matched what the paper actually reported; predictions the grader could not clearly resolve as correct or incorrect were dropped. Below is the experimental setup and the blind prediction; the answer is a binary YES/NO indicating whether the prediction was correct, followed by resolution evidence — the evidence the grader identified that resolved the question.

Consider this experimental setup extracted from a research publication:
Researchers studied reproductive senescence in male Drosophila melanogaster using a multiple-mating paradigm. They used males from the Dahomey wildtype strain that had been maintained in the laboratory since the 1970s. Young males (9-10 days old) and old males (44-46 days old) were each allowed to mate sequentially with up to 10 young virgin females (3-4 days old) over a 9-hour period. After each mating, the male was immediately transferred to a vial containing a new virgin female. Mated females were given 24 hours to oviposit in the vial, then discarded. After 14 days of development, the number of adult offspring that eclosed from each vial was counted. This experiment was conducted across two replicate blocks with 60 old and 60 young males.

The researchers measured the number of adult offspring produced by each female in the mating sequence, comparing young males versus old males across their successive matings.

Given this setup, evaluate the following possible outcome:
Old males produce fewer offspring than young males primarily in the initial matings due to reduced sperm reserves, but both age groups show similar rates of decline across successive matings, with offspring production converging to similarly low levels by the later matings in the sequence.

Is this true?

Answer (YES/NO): NO